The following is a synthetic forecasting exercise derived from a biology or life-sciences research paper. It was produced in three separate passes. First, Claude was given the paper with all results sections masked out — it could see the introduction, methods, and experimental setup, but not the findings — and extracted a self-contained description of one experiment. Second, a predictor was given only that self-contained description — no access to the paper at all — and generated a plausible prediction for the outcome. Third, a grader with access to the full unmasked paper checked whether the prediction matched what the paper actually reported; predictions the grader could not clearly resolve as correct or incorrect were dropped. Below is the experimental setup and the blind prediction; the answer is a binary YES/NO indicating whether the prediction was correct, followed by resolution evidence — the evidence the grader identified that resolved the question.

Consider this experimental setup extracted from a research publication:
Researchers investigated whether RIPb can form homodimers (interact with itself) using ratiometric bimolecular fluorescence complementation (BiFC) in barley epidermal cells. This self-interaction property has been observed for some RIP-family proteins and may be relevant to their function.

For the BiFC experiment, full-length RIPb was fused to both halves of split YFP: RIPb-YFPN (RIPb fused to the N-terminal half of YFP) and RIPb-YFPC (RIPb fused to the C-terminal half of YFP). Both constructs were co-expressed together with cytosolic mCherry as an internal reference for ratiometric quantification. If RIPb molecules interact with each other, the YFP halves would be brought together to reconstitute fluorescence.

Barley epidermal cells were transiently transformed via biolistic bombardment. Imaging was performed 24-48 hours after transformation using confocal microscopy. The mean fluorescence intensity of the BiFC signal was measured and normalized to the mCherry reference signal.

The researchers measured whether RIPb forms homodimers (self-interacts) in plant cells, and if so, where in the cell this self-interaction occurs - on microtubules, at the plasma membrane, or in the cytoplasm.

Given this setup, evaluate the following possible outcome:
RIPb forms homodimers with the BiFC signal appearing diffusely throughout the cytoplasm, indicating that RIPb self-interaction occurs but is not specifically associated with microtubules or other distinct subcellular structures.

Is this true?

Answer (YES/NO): NO